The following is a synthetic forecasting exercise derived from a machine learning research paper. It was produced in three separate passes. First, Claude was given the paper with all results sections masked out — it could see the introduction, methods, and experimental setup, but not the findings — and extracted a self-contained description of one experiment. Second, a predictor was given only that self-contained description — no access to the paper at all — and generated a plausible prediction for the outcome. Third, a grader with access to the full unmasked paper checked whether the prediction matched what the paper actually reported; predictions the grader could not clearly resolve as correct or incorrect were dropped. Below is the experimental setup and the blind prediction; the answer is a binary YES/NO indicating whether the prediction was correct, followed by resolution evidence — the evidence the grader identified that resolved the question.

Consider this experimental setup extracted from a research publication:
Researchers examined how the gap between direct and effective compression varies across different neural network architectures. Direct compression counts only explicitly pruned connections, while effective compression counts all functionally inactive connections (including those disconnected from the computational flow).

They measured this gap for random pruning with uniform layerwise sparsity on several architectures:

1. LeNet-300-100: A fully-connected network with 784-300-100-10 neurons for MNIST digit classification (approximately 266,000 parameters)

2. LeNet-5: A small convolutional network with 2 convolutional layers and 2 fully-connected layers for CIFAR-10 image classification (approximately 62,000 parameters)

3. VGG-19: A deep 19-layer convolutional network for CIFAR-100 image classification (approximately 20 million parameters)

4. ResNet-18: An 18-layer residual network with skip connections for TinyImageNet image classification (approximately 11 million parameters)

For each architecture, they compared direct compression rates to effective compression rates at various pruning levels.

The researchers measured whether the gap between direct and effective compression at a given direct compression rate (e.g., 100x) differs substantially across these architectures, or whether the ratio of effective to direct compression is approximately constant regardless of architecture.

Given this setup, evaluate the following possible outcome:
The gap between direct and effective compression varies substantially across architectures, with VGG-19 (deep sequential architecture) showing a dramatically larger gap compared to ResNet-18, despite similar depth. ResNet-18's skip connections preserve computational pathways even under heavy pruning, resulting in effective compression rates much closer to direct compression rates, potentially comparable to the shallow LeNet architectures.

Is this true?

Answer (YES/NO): NO